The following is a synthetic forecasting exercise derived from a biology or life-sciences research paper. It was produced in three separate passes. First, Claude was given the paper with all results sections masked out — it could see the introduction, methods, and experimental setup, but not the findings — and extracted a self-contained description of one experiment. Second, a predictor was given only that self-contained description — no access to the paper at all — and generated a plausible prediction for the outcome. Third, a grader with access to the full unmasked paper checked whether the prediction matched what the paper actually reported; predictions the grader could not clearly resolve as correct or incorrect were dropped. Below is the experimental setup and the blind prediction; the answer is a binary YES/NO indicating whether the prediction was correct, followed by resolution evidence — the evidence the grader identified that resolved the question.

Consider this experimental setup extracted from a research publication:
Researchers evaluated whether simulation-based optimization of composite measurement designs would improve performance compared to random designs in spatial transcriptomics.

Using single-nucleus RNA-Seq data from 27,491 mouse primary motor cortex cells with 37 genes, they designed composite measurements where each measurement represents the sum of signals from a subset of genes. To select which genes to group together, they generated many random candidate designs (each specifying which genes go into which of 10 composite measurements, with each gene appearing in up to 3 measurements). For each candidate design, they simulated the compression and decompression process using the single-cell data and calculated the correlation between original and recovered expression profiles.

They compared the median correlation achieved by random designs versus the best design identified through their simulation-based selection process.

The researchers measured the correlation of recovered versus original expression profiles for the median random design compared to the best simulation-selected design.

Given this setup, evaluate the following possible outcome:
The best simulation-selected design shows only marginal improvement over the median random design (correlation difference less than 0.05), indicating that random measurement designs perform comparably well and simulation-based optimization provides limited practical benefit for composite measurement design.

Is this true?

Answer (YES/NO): NO